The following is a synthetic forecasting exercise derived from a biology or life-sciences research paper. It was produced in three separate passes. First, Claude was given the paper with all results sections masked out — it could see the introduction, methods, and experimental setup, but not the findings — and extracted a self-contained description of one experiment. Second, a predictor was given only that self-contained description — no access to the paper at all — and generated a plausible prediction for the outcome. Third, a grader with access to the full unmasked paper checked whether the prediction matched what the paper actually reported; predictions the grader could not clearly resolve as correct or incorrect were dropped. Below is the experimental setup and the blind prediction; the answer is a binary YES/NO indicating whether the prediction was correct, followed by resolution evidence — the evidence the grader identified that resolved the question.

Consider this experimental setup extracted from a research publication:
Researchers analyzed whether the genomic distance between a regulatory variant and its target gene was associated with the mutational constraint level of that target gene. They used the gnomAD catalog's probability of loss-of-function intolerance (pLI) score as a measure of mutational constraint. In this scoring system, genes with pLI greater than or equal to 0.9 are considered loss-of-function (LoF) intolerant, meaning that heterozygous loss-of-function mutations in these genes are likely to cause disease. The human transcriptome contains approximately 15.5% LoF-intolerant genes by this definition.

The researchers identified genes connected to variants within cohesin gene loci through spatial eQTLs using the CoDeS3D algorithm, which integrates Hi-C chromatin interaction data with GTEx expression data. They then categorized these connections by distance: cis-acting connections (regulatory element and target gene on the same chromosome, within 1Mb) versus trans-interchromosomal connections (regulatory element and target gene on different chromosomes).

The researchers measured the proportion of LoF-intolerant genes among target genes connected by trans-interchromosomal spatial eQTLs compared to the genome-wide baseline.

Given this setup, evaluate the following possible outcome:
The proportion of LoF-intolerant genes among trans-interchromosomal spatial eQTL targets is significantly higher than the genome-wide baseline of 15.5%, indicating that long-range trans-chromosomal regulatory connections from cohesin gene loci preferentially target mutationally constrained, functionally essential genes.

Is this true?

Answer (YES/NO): YES